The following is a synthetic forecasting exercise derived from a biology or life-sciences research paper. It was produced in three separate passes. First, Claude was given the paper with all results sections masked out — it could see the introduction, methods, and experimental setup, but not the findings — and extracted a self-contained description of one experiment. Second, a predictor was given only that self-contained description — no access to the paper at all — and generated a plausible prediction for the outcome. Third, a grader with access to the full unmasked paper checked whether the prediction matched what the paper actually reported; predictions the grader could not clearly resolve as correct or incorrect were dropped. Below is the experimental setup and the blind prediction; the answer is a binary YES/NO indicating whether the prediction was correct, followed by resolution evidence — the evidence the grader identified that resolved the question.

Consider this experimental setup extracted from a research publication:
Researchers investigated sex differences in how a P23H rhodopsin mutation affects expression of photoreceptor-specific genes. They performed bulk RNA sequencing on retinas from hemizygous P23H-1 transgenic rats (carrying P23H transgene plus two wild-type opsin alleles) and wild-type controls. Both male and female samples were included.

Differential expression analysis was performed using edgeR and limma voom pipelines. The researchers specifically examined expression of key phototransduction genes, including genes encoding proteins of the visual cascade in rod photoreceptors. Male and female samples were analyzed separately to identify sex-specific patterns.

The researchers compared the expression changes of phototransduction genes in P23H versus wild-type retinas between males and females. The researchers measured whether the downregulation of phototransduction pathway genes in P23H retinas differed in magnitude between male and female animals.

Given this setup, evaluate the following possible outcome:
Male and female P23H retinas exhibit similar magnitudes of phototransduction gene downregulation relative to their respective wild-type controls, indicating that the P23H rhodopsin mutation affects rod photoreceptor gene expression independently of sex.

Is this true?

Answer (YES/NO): NO